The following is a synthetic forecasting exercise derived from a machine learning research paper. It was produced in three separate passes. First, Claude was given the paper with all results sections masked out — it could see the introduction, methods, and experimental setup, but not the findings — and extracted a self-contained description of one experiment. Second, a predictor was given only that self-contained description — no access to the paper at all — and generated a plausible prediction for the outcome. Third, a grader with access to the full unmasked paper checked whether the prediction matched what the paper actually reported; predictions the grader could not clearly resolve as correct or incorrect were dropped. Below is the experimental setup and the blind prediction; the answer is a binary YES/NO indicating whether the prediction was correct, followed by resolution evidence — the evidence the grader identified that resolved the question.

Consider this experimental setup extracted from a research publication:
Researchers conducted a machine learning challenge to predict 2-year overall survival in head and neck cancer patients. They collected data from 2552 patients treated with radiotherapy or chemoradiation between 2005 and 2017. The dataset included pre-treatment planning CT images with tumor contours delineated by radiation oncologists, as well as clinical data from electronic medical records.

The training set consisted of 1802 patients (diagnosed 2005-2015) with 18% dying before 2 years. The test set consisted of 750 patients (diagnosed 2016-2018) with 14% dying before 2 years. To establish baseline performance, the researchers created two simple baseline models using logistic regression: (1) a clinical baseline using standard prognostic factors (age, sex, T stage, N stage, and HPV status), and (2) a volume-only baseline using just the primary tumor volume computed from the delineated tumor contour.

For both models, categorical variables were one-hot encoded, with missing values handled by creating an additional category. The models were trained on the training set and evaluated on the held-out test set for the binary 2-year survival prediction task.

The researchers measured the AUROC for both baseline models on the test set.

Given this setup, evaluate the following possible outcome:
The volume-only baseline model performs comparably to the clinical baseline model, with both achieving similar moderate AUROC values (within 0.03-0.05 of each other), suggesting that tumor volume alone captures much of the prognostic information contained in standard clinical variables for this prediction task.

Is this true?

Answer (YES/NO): NO